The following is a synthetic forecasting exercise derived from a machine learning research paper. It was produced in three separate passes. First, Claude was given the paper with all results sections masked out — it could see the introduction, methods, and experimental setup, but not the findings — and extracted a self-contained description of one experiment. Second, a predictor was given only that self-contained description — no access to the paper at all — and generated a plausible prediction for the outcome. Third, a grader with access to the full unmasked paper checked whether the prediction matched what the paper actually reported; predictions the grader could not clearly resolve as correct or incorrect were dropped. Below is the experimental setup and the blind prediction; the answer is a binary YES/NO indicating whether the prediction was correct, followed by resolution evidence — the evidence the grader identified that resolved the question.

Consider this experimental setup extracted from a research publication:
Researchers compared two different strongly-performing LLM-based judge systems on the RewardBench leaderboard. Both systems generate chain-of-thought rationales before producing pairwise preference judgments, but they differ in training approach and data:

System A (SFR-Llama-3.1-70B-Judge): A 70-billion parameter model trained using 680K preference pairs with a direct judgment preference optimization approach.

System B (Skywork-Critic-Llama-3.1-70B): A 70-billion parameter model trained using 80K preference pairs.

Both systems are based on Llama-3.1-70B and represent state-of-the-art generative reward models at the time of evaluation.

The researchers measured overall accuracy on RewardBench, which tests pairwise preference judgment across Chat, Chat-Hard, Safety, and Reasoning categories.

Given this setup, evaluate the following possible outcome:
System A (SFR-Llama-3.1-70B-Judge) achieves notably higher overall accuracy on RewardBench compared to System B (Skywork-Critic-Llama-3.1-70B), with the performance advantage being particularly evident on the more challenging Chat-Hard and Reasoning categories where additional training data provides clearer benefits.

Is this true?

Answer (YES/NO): NO